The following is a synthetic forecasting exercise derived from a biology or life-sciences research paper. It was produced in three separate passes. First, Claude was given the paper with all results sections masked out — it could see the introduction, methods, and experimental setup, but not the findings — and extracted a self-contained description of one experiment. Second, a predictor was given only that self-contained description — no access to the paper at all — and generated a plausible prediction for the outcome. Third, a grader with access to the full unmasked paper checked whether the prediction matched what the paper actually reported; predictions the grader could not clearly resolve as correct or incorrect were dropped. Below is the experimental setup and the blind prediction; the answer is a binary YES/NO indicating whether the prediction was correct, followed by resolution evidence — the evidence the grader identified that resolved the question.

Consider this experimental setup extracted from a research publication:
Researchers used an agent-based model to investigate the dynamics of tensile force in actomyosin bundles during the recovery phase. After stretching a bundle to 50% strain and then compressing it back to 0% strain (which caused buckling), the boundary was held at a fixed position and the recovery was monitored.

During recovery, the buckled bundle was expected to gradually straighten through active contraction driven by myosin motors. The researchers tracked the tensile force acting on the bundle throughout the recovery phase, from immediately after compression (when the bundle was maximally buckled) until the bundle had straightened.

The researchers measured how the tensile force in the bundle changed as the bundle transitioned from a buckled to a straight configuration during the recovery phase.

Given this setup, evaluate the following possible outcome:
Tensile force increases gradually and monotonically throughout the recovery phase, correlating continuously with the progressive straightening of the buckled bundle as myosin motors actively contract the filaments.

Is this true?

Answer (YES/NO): NO